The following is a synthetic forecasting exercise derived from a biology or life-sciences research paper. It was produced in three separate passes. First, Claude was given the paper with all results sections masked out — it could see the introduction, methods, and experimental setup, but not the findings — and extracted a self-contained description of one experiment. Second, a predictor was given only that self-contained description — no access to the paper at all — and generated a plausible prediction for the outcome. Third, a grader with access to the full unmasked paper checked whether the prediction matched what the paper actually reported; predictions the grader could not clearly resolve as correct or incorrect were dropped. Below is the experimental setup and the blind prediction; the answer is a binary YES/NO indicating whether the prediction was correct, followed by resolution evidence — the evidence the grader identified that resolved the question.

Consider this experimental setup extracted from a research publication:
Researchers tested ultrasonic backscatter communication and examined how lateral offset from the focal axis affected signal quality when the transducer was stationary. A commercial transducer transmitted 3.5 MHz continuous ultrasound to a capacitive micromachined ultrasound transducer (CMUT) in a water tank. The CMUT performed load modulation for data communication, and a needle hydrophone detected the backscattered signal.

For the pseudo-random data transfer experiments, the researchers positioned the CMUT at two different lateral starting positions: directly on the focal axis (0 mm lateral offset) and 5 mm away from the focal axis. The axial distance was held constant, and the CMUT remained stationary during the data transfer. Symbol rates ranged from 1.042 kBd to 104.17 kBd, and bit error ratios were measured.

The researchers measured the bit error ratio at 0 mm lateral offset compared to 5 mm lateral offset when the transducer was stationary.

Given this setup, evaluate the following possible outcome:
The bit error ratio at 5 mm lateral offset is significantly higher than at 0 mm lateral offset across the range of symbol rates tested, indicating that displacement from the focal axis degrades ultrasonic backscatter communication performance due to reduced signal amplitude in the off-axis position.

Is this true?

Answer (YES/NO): NO